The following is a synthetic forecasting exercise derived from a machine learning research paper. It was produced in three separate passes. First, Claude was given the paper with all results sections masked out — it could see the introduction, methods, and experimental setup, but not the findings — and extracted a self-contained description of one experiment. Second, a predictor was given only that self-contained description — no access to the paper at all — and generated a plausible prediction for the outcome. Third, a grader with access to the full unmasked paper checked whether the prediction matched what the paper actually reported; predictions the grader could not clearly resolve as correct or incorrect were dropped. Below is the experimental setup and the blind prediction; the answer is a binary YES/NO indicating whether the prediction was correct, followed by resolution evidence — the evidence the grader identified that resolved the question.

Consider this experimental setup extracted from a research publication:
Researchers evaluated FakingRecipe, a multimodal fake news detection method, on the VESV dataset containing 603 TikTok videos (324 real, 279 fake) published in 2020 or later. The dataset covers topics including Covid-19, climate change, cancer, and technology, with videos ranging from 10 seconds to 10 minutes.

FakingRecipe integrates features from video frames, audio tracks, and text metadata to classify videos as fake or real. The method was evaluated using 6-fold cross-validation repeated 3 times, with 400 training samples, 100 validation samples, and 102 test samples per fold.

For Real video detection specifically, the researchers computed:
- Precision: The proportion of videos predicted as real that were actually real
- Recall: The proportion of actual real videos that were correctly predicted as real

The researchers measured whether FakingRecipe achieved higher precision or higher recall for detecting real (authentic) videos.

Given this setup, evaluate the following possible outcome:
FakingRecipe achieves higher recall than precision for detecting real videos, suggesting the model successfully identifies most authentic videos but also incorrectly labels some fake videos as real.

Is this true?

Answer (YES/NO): NO